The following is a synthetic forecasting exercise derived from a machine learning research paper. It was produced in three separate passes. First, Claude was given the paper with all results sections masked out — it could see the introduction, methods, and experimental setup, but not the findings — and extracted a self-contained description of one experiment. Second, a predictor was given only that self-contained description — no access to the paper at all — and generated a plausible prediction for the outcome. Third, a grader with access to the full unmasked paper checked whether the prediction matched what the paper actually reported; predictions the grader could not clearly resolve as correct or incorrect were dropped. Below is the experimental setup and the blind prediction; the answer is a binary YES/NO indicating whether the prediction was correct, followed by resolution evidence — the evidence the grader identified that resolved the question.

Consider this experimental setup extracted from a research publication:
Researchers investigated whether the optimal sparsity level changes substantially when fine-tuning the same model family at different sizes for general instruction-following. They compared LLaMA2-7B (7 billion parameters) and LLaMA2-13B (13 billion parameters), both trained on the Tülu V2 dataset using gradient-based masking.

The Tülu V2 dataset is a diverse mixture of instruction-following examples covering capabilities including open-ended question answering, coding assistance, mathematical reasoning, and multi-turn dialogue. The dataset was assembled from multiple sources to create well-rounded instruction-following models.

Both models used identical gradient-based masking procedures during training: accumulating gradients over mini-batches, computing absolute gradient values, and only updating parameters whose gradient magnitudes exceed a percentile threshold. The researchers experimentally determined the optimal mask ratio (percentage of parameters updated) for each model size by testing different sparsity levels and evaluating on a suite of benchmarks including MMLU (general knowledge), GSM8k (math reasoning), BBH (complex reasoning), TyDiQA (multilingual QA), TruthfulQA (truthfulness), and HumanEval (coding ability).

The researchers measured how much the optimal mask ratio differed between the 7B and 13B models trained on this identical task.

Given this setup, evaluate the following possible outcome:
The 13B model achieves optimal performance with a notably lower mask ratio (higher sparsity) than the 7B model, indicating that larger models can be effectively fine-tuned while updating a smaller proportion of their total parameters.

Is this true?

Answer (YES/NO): YES